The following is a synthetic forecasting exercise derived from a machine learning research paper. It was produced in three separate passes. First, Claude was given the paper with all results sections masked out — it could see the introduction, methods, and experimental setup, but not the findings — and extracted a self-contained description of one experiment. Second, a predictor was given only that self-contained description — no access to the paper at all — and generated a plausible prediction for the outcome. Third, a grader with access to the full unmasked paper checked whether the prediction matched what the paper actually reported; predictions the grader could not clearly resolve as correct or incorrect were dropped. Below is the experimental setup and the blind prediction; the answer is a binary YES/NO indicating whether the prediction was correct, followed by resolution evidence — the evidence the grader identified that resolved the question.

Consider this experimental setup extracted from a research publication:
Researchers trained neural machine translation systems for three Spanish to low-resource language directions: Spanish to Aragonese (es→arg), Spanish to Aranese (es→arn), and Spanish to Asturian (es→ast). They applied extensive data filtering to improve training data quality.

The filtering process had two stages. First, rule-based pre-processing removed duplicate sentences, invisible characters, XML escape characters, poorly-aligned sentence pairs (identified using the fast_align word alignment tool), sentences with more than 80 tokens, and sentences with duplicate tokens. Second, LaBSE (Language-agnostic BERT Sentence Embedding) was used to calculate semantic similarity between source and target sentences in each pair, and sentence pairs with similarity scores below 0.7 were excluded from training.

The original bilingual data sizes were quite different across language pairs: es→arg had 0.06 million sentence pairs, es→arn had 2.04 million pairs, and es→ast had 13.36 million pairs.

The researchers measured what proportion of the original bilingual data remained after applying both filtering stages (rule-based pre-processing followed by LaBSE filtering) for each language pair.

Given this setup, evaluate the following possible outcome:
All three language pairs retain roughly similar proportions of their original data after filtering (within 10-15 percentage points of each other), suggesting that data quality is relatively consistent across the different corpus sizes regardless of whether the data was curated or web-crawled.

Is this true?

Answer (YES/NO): NO